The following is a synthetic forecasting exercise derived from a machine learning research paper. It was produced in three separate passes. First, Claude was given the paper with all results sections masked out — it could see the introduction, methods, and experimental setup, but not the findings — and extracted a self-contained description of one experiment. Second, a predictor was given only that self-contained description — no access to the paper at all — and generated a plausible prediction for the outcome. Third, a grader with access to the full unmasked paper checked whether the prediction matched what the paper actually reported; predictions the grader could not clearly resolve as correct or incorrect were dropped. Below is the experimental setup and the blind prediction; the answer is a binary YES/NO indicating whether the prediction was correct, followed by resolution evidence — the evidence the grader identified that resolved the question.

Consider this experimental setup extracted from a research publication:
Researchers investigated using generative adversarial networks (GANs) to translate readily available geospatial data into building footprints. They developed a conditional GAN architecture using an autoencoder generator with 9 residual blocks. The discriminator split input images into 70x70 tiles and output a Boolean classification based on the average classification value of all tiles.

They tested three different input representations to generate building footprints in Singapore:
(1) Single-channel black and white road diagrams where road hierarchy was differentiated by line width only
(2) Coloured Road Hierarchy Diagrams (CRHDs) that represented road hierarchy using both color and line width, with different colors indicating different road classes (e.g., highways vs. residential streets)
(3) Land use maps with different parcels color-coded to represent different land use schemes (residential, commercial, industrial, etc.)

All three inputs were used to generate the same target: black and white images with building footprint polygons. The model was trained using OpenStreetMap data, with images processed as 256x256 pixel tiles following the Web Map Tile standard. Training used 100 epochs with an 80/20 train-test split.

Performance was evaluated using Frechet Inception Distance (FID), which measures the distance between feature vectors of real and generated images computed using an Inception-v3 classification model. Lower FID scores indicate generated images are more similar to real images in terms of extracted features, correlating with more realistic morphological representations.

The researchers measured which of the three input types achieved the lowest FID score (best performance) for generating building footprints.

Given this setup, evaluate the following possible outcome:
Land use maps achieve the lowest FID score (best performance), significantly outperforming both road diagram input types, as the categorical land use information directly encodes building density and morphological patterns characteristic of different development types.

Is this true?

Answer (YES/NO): NO